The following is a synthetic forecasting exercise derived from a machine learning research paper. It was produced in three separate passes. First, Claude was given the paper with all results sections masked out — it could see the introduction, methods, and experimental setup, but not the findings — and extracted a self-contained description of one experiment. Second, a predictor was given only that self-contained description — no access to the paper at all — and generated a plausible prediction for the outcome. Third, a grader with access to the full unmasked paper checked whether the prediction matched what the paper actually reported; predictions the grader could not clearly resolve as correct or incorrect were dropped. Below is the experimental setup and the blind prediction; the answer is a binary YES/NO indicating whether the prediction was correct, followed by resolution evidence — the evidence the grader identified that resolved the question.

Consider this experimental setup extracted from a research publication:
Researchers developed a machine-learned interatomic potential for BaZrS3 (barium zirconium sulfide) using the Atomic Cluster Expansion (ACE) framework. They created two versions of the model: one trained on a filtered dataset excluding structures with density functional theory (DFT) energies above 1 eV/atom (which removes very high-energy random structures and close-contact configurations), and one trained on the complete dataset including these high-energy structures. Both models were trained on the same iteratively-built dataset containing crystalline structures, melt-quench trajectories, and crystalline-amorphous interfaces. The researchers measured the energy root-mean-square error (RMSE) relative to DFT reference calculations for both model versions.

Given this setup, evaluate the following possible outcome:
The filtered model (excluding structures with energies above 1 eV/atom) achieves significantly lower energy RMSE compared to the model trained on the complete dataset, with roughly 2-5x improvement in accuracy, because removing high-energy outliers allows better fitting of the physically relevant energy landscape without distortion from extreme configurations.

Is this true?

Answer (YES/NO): NO